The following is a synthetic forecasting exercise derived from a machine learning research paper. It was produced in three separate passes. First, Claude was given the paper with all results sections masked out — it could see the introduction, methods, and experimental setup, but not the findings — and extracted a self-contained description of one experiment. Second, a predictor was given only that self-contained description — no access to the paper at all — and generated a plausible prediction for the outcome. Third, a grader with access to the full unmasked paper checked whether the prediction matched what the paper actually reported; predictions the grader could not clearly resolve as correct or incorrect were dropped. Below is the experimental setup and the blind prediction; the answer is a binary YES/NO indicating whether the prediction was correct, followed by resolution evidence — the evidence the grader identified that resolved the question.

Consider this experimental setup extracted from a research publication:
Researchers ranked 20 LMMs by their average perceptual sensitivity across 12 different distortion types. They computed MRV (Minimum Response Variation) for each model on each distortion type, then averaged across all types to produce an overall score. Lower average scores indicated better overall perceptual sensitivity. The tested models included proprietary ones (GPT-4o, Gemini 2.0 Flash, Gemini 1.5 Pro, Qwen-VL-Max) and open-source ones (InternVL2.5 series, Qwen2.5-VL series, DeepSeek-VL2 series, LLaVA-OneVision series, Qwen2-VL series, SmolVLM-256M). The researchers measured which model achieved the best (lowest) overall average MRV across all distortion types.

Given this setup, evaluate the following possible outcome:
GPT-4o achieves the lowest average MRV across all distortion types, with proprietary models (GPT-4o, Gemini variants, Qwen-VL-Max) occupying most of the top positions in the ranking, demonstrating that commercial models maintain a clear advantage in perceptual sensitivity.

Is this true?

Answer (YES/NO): NO